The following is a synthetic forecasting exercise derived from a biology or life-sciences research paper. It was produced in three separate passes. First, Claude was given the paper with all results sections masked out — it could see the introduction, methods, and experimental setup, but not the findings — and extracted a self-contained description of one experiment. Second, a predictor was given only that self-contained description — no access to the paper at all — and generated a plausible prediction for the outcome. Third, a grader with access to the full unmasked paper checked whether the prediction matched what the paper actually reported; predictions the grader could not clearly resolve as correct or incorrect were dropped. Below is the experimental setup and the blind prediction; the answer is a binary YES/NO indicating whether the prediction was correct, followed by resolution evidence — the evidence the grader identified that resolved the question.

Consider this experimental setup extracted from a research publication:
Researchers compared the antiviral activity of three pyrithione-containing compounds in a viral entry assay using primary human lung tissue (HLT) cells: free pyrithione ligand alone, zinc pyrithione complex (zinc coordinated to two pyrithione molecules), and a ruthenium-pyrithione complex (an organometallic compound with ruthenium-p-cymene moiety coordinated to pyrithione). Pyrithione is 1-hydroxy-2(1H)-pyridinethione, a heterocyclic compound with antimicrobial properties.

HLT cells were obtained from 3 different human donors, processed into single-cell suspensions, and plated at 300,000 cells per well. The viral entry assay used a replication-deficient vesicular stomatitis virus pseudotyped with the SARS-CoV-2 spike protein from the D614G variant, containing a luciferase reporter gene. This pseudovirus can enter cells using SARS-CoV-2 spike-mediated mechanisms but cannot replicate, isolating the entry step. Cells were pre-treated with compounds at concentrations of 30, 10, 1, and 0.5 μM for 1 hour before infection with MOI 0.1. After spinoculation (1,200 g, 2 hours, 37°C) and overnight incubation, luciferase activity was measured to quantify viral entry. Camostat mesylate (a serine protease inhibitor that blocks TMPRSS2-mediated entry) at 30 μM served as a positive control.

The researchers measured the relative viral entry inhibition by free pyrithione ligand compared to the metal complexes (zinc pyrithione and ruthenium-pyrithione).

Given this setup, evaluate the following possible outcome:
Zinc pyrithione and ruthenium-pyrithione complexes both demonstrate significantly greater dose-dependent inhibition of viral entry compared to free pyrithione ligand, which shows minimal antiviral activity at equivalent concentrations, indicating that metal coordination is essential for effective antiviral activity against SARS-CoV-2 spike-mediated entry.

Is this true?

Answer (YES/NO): NO